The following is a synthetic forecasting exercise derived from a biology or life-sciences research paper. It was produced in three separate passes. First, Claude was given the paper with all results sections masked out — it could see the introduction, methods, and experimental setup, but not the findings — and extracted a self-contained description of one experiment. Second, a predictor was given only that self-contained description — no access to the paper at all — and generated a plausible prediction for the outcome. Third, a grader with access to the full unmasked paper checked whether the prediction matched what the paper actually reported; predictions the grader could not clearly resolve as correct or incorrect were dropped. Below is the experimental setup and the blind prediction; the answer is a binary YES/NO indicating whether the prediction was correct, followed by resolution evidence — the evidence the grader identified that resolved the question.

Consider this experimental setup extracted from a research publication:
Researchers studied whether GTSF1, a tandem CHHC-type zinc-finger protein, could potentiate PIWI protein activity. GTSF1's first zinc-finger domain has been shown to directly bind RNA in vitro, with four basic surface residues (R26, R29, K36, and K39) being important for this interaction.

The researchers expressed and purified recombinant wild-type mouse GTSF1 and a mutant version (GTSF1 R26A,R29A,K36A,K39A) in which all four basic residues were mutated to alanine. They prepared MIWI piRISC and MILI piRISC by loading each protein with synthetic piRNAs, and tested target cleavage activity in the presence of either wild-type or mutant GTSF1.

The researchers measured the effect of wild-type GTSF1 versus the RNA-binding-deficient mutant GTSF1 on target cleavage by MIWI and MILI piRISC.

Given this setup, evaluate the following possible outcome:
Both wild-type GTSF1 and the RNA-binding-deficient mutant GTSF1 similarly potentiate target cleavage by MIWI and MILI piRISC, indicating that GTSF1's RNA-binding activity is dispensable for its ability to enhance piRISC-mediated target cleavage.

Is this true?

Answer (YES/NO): NO